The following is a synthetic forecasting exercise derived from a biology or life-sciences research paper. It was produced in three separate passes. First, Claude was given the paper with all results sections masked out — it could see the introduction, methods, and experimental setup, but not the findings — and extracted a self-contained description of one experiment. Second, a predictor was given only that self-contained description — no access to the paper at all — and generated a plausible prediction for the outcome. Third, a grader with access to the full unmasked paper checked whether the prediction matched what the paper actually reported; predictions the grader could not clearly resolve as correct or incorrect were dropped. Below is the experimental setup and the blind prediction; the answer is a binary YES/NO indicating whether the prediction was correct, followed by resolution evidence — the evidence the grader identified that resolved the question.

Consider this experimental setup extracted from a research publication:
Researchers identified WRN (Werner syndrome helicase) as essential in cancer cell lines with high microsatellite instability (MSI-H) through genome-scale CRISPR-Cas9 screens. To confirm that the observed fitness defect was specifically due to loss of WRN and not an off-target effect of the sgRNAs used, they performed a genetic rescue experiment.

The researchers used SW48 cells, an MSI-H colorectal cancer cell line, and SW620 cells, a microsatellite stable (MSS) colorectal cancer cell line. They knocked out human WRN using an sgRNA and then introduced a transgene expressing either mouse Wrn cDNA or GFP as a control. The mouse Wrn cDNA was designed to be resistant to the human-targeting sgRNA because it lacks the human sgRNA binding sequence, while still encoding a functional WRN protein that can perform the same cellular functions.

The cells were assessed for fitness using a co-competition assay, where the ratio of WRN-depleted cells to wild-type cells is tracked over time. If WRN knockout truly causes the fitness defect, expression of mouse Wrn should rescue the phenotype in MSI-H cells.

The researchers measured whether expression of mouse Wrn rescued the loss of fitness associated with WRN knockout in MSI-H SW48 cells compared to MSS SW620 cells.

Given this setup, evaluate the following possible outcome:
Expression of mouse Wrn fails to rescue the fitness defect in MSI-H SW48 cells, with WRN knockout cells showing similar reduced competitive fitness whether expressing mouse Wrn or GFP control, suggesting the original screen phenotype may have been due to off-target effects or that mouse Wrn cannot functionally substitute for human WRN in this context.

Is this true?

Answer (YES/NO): NO